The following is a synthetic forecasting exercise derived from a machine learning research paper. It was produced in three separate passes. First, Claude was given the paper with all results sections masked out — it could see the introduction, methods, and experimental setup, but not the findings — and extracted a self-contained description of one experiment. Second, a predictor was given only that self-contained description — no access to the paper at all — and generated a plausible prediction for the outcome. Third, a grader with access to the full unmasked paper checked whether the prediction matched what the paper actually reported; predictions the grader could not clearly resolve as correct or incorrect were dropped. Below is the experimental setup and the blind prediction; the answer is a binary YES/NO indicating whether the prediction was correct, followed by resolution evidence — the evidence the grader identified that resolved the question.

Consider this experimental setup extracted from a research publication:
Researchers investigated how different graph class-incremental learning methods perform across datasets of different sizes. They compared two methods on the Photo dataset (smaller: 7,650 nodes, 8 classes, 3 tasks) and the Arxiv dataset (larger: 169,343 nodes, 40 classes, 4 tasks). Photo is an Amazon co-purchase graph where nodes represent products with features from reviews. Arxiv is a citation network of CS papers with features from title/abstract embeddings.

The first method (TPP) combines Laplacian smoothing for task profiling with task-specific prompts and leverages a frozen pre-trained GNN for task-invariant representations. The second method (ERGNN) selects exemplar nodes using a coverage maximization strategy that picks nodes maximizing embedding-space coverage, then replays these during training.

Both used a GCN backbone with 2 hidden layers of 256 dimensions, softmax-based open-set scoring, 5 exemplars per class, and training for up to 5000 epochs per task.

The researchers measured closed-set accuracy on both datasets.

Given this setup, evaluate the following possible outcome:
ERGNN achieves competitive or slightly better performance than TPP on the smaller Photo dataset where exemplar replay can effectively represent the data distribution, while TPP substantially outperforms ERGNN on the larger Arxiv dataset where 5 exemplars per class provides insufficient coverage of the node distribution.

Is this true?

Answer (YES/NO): NO